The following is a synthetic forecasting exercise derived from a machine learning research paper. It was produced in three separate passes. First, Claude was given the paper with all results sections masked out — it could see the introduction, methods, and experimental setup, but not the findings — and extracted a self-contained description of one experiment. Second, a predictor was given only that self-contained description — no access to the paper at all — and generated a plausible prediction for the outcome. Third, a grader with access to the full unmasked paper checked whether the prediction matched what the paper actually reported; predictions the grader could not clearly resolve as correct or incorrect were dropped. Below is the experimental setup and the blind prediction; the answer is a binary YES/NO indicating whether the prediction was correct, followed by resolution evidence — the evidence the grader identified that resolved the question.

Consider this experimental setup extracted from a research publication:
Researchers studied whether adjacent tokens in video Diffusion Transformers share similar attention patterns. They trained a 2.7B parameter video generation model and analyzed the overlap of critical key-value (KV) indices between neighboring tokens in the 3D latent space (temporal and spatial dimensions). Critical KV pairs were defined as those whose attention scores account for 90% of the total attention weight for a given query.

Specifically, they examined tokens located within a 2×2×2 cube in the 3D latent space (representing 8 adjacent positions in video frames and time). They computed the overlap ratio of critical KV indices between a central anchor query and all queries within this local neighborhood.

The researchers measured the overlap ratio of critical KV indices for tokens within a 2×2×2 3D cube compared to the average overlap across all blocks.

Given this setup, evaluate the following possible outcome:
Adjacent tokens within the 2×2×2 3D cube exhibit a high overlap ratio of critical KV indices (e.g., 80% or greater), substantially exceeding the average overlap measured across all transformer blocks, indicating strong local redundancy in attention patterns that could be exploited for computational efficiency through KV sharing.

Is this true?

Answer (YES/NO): YES